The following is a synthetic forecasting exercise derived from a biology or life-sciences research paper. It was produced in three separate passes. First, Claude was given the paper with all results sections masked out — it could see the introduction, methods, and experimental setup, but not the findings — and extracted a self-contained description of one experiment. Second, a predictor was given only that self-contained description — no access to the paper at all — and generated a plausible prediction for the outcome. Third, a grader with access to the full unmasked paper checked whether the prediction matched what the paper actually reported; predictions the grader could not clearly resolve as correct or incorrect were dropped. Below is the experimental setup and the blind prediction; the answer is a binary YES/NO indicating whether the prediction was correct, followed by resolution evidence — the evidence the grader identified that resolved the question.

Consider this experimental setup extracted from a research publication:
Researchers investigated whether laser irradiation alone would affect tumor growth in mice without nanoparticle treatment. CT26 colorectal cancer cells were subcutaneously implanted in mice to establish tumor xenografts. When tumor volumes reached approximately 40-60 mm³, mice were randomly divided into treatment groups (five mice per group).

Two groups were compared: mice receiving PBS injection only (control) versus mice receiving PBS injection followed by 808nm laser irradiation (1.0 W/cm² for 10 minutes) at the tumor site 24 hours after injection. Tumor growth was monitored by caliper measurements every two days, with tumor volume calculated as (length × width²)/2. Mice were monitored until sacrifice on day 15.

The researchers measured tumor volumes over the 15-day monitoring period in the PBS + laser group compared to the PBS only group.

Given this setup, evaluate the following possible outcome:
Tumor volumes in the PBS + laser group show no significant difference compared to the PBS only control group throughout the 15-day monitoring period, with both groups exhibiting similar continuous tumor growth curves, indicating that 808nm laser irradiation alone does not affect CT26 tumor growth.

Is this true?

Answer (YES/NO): YES